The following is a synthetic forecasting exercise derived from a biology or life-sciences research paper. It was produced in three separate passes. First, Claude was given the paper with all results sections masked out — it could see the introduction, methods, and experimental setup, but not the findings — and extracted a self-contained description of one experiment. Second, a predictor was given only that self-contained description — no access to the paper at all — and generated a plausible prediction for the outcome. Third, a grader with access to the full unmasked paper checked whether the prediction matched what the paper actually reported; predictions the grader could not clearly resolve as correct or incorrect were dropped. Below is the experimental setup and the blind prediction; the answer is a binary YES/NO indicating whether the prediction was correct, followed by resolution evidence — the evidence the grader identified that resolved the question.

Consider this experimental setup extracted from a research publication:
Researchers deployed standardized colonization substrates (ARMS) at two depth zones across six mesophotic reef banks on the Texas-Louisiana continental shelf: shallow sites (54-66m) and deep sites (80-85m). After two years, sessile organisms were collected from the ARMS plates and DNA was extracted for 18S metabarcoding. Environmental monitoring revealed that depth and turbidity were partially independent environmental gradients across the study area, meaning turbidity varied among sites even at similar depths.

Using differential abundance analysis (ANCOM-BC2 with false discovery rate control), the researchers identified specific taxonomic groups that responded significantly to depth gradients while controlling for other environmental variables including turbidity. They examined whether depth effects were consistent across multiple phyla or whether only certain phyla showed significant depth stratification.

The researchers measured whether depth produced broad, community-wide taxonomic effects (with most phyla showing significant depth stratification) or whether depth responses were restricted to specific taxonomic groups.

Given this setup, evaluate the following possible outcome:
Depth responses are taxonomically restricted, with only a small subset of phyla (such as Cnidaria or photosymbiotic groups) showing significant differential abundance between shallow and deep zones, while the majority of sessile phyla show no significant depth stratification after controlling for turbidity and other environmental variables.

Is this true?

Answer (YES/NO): YES